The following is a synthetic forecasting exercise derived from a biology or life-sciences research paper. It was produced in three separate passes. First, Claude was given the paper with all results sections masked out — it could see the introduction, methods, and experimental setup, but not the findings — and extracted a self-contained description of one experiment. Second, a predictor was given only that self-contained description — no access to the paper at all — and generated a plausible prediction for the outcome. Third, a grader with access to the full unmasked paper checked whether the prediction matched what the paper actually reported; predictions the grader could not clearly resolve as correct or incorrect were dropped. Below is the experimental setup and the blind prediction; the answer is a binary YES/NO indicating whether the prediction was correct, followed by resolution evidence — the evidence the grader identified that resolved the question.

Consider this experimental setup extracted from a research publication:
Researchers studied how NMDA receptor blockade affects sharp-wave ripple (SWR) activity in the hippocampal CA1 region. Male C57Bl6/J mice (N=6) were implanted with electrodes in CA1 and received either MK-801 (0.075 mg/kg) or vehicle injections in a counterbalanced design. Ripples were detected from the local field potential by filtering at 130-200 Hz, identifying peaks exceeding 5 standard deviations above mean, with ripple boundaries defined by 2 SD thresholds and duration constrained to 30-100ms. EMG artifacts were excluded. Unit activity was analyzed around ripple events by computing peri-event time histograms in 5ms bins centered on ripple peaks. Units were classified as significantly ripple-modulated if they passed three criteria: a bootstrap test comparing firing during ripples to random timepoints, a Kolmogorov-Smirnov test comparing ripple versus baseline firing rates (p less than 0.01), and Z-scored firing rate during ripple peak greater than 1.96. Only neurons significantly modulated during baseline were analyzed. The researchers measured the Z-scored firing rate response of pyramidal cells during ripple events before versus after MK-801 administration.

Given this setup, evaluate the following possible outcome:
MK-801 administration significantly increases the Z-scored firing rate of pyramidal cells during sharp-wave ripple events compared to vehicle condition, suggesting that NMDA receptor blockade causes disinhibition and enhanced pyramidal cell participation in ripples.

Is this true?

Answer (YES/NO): NO